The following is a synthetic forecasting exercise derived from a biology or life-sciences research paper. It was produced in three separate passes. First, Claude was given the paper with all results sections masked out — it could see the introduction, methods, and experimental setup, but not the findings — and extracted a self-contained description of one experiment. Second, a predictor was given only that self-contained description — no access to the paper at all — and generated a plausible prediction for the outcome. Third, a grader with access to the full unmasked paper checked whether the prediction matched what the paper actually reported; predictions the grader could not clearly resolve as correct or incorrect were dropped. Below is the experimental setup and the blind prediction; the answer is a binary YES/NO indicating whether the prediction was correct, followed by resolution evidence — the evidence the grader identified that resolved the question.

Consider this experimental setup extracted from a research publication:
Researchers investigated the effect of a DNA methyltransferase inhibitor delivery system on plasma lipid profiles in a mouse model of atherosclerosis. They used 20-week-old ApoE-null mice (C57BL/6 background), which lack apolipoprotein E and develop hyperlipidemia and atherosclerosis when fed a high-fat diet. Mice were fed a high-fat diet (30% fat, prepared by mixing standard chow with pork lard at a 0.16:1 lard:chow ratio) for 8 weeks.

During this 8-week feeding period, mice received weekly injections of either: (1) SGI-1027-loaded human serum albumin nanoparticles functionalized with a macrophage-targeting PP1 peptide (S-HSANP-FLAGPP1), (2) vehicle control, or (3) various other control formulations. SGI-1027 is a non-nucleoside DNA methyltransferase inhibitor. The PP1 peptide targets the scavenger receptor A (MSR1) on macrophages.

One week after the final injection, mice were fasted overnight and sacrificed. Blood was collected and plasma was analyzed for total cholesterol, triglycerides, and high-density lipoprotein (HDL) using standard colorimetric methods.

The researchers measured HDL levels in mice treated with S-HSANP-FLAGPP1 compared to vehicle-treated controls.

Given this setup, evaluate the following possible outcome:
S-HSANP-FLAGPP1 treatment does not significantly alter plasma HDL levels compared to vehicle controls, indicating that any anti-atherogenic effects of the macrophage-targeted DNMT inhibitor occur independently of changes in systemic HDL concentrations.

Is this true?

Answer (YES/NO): YES